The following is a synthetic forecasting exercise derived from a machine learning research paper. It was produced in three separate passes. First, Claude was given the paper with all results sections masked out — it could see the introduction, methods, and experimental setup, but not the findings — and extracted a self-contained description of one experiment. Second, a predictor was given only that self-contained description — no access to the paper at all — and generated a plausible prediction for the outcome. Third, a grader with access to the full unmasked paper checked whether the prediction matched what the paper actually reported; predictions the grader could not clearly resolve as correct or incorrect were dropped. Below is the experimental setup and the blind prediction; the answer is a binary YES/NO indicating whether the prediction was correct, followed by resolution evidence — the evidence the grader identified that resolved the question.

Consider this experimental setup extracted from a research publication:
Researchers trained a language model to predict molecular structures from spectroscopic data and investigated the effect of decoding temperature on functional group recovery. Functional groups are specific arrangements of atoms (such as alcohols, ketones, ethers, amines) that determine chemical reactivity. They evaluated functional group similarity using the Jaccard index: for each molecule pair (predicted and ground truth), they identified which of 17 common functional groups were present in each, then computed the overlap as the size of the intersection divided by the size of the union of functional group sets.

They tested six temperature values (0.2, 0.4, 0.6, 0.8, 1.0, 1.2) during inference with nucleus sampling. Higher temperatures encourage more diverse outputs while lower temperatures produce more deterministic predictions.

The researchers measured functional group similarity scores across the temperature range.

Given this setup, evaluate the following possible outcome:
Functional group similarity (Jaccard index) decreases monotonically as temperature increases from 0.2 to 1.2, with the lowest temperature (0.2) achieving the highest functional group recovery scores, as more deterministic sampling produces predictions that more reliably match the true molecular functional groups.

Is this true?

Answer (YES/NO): NO